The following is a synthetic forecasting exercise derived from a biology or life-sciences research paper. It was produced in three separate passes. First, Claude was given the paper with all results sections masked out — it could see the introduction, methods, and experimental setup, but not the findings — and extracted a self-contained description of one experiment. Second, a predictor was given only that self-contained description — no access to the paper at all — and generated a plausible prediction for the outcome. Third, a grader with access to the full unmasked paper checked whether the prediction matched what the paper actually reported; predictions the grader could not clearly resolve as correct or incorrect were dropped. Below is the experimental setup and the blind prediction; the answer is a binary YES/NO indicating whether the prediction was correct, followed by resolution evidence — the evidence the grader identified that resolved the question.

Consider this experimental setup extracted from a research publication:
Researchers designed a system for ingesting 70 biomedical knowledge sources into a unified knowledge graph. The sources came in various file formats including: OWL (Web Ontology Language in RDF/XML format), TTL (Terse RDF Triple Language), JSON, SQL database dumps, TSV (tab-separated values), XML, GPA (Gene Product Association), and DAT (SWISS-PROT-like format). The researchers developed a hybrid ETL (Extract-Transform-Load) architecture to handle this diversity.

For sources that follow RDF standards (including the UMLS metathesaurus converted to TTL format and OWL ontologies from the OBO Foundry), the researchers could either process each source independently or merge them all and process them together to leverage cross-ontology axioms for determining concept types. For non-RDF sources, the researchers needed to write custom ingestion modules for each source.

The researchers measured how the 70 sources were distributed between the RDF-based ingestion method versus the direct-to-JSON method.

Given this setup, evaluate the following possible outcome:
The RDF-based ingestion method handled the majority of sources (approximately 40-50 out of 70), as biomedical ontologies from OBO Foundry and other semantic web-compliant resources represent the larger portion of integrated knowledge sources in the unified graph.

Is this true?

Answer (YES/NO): YES